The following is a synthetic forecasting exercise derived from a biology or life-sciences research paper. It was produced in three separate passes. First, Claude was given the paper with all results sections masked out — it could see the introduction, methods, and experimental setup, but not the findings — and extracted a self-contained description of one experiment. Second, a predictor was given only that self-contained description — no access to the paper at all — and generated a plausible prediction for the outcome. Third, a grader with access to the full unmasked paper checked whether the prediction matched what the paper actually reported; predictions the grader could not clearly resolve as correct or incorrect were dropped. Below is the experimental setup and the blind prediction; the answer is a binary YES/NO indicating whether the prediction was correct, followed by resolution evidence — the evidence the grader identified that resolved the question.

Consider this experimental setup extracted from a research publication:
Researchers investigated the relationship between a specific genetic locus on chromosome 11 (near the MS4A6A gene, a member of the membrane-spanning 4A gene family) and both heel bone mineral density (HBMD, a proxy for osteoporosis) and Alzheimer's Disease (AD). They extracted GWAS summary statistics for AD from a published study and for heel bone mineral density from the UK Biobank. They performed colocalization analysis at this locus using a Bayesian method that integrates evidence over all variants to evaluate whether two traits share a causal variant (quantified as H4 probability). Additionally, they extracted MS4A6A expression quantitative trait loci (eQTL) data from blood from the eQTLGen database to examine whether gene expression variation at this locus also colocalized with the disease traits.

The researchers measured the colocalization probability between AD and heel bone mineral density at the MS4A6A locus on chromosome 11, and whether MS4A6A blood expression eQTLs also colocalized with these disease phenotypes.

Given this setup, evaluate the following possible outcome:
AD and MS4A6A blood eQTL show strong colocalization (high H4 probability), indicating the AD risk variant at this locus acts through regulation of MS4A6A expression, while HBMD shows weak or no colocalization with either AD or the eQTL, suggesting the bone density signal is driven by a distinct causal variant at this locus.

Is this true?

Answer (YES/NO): NO